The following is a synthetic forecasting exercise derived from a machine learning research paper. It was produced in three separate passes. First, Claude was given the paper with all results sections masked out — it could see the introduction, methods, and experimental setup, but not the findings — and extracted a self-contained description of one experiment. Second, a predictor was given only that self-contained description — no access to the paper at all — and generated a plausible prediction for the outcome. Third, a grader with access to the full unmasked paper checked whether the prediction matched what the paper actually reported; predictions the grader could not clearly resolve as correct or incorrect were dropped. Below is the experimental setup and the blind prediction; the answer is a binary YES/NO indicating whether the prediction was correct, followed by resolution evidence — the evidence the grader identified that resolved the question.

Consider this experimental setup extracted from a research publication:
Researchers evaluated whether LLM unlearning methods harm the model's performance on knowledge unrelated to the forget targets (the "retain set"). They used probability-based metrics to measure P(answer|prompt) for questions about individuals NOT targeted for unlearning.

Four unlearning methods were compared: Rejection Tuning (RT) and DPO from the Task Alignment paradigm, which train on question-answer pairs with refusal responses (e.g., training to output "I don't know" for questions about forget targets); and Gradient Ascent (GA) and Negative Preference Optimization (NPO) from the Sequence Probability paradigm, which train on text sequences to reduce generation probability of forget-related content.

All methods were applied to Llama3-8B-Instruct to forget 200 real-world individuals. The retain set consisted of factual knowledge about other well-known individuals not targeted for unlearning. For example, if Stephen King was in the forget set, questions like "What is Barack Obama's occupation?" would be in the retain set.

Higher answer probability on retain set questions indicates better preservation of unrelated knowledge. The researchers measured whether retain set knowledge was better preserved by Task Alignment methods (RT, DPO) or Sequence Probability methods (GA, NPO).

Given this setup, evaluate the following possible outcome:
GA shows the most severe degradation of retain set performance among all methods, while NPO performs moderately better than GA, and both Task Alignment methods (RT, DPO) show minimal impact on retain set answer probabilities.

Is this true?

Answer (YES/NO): NO